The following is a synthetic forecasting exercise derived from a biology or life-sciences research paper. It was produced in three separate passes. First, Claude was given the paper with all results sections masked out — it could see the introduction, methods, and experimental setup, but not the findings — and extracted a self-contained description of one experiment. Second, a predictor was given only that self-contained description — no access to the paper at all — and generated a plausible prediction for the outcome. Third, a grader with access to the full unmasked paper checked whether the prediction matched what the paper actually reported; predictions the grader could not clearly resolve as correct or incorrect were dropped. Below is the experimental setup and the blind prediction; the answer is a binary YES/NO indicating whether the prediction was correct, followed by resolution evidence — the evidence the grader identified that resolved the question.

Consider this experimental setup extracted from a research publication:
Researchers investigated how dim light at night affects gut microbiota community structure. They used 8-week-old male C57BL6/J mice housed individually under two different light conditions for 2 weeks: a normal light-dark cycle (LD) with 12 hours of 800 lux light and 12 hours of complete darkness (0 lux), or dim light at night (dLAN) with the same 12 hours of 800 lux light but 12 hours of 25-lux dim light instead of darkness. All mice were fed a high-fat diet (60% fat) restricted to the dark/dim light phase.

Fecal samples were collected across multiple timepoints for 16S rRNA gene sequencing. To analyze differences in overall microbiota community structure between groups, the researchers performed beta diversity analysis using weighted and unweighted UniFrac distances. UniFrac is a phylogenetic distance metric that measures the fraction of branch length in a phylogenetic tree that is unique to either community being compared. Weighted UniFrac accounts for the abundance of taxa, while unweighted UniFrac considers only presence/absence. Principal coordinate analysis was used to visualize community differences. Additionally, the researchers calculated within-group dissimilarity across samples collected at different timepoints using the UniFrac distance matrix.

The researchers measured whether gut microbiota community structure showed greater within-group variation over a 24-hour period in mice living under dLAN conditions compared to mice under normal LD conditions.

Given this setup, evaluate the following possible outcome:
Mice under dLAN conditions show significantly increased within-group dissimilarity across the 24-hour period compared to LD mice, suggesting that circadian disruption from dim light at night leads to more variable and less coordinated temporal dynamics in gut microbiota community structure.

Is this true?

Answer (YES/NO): YES